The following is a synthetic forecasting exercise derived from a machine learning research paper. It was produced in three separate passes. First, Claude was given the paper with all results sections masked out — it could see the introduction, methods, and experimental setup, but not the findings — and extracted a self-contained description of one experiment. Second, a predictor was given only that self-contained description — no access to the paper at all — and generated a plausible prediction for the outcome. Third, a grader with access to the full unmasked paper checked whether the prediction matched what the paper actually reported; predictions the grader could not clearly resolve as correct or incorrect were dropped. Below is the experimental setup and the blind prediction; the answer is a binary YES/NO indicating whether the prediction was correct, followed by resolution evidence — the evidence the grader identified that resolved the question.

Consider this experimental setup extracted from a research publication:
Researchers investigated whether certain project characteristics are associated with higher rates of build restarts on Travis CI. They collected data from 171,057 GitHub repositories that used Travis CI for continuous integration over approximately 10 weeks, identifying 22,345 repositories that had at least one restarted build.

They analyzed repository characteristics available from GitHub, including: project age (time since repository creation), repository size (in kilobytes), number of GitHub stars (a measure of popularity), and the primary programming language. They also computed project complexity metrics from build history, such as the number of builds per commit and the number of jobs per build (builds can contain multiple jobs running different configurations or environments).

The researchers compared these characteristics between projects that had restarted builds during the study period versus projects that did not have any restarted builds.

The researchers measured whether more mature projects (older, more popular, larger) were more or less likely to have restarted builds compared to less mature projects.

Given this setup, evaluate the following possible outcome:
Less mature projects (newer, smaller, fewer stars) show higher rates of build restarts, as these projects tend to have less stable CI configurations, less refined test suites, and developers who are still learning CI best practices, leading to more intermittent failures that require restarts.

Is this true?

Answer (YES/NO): NO